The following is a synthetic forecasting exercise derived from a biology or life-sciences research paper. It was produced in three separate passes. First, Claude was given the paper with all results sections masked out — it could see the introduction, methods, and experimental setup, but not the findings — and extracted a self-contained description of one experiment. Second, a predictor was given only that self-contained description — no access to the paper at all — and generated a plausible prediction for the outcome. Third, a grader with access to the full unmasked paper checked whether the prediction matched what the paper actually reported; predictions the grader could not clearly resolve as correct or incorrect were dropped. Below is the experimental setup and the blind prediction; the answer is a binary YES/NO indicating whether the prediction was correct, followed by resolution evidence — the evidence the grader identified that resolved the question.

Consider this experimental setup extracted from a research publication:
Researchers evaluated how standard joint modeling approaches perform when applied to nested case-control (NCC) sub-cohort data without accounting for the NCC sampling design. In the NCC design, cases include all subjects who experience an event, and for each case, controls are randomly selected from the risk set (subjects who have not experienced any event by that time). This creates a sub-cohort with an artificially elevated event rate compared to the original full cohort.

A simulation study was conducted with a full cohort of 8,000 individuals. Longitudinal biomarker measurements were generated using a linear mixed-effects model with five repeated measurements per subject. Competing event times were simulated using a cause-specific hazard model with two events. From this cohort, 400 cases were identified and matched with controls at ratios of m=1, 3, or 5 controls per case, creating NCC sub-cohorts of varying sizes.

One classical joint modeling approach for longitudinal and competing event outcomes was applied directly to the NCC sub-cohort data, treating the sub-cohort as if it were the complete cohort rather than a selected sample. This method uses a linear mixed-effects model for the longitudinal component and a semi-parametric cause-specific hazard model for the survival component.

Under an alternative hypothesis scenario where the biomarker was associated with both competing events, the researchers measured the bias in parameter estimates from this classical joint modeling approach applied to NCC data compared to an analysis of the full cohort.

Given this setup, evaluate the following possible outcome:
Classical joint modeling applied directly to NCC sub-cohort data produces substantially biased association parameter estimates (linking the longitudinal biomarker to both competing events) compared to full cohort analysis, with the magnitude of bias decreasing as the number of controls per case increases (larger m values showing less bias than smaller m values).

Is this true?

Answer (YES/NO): YES